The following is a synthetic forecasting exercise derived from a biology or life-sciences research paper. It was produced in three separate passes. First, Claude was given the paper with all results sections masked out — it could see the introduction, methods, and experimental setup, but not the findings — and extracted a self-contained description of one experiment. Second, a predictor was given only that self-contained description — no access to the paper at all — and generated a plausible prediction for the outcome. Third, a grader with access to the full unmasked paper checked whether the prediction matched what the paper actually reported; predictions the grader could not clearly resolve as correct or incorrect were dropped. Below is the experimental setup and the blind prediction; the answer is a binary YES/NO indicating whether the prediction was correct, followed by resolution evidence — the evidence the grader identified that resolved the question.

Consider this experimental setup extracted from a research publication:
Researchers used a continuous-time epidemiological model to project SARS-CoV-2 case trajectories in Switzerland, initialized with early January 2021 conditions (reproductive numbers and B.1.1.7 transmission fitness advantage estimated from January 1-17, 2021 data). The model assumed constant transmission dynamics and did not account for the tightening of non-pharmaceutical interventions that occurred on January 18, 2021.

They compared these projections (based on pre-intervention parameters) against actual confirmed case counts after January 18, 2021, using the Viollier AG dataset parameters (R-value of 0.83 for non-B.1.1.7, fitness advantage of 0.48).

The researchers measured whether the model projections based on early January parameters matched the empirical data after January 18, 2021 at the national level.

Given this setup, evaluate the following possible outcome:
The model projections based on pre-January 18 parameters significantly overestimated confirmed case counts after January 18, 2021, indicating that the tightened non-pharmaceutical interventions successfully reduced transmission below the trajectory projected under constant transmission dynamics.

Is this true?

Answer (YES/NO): NO